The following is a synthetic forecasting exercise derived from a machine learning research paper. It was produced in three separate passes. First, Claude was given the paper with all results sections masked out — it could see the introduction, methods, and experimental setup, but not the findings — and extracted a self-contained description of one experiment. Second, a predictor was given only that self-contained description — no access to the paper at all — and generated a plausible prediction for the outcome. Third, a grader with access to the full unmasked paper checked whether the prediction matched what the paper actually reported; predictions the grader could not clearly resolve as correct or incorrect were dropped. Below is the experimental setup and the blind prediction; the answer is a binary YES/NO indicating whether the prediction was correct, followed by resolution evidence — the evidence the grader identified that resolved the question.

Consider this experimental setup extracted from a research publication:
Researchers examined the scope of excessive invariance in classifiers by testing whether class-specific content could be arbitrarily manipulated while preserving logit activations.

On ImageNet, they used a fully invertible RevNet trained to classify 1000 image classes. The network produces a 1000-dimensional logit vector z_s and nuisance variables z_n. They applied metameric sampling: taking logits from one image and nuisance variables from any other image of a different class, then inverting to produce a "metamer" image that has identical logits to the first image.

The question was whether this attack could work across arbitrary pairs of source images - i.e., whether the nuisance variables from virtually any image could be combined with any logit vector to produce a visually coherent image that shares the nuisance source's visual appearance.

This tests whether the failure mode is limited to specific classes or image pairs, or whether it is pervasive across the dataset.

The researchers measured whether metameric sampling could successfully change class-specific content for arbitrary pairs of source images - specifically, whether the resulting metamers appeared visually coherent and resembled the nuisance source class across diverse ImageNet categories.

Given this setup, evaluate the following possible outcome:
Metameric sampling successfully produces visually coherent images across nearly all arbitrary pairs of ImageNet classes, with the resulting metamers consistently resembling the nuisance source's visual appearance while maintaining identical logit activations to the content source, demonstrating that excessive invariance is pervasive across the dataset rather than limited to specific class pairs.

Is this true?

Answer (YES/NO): YES